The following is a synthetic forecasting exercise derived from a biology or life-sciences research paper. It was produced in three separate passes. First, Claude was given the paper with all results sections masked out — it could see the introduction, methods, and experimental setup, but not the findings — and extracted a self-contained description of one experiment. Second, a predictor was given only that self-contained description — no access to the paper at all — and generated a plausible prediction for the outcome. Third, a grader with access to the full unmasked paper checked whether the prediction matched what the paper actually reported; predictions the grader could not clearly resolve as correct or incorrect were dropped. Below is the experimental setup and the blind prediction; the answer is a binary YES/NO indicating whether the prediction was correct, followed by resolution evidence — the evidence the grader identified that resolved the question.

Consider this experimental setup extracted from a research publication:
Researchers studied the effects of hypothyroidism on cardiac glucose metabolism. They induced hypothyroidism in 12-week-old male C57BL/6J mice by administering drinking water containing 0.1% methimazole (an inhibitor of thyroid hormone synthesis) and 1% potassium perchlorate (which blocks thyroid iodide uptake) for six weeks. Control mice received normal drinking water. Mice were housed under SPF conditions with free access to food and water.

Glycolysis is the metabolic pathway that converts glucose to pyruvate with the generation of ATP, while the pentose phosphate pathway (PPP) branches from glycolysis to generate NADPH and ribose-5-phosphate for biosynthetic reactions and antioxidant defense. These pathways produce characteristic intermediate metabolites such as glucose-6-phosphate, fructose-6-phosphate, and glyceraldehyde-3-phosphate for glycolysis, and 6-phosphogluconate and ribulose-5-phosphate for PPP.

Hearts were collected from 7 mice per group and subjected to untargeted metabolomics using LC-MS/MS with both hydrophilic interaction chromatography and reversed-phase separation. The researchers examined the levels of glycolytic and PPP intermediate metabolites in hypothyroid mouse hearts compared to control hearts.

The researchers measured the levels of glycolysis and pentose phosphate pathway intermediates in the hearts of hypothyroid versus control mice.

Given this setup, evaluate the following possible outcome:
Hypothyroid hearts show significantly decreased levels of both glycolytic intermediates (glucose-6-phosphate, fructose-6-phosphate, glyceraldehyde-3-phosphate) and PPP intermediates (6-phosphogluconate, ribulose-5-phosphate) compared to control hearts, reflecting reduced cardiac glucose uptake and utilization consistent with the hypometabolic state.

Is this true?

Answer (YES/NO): NO